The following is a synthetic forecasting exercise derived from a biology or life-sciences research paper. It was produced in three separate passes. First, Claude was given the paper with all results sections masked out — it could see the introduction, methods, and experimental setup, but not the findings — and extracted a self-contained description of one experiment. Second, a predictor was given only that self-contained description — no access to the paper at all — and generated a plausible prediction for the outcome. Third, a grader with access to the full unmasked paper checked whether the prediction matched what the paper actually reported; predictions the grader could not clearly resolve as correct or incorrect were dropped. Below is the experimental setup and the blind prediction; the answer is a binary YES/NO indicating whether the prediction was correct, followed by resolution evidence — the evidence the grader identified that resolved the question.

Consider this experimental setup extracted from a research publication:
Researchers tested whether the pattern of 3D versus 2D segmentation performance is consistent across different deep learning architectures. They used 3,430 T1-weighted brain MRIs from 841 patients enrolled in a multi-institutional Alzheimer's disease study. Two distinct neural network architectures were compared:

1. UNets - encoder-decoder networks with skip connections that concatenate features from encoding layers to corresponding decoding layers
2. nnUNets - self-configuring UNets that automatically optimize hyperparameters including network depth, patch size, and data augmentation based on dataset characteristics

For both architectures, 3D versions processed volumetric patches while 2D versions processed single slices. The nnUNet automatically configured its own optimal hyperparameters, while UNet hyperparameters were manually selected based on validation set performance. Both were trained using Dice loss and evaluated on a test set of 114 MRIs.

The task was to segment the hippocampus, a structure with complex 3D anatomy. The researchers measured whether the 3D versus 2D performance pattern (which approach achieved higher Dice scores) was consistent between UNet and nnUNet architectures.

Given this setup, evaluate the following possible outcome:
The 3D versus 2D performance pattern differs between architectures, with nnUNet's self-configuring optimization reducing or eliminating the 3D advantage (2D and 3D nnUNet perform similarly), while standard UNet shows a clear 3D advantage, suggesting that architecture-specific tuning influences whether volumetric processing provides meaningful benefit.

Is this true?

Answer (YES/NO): NO